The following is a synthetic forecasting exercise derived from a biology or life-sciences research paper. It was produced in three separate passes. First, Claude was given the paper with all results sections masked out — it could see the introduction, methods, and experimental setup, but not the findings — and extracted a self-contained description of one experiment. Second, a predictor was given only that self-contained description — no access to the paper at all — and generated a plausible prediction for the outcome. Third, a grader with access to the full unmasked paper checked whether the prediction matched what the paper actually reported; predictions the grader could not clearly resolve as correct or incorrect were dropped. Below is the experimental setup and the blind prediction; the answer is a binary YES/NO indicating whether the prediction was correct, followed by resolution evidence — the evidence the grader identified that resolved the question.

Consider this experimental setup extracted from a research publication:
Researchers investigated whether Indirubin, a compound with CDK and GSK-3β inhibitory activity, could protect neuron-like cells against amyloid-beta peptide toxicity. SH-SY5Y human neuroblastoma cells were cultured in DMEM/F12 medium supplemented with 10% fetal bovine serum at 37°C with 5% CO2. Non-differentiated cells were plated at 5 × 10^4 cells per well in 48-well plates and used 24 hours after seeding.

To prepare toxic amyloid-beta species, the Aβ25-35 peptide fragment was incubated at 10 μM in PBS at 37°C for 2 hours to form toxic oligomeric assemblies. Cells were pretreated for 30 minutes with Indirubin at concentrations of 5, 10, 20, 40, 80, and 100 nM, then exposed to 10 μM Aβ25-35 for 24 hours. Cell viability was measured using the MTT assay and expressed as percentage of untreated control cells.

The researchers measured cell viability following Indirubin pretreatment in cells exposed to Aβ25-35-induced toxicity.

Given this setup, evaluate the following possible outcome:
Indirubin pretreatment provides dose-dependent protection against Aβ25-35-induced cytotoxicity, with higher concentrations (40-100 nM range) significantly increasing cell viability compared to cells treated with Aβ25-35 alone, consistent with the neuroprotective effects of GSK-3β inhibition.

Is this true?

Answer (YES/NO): NO